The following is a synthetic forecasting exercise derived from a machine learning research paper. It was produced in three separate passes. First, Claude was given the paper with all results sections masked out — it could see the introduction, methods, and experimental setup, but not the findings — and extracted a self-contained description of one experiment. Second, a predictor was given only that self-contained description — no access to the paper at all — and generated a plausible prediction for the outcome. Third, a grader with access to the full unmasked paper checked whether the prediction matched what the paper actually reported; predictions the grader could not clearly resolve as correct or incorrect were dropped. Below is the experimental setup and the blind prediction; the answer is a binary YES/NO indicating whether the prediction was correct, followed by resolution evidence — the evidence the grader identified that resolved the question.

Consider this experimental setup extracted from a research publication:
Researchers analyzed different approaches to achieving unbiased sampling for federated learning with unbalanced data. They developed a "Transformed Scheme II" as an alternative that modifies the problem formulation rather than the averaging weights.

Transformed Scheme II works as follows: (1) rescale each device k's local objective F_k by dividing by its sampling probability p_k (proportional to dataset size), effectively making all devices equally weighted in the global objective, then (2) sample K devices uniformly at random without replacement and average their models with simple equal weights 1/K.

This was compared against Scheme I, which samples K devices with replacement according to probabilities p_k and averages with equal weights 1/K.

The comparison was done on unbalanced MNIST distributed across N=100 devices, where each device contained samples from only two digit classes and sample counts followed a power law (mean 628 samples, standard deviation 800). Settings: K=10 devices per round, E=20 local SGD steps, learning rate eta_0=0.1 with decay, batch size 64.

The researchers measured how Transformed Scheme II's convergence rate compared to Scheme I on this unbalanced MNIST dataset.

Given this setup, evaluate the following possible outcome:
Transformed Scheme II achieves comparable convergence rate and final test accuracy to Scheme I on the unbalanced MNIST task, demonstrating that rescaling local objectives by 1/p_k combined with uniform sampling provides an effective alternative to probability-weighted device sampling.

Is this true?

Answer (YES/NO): NO